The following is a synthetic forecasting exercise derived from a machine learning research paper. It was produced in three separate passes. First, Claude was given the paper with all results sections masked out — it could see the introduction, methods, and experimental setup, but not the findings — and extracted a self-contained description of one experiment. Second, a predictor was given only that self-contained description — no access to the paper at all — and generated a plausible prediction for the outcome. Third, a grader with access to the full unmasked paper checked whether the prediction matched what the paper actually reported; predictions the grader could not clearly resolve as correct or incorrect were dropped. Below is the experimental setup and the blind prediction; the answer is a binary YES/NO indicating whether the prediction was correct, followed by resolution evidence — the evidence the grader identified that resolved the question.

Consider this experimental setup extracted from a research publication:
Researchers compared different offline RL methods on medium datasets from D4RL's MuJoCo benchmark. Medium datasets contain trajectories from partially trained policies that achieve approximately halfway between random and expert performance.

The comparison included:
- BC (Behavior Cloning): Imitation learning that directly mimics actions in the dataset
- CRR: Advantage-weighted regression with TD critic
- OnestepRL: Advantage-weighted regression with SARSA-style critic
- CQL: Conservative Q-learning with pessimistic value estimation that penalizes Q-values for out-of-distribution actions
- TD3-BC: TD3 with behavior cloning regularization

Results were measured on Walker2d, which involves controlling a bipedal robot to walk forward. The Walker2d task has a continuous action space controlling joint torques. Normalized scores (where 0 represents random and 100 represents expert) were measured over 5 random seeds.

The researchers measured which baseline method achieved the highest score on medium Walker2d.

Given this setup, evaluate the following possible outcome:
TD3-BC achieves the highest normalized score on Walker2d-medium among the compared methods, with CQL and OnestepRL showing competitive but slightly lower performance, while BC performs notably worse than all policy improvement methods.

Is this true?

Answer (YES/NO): NO